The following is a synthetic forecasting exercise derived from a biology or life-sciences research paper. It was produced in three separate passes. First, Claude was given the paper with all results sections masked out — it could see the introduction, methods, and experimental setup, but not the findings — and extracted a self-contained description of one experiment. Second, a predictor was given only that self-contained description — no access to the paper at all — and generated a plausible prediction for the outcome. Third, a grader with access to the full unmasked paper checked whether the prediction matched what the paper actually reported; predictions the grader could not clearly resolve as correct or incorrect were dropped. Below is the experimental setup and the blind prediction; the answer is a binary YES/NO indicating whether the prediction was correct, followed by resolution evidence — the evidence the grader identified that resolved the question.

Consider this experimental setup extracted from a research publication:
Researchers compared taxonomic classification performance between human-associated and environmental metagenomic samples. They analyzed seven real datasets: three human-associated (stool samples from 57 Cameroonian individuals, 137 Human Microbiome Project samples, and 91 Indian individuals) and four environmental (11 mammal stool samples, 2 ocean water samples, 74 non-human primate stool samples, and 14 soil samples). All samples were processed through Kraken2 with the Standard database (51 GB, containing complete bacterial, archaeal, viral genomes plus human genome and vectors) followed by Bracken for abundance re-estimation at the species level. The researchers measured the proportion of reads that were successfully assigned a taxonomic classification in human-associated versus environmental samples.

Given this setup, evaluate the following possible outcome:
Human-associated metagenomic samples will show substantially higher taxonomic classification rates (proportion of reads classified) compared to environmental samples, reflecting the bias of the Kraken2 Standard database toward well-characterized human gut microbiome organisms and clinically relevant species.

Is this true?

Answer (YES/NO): YES